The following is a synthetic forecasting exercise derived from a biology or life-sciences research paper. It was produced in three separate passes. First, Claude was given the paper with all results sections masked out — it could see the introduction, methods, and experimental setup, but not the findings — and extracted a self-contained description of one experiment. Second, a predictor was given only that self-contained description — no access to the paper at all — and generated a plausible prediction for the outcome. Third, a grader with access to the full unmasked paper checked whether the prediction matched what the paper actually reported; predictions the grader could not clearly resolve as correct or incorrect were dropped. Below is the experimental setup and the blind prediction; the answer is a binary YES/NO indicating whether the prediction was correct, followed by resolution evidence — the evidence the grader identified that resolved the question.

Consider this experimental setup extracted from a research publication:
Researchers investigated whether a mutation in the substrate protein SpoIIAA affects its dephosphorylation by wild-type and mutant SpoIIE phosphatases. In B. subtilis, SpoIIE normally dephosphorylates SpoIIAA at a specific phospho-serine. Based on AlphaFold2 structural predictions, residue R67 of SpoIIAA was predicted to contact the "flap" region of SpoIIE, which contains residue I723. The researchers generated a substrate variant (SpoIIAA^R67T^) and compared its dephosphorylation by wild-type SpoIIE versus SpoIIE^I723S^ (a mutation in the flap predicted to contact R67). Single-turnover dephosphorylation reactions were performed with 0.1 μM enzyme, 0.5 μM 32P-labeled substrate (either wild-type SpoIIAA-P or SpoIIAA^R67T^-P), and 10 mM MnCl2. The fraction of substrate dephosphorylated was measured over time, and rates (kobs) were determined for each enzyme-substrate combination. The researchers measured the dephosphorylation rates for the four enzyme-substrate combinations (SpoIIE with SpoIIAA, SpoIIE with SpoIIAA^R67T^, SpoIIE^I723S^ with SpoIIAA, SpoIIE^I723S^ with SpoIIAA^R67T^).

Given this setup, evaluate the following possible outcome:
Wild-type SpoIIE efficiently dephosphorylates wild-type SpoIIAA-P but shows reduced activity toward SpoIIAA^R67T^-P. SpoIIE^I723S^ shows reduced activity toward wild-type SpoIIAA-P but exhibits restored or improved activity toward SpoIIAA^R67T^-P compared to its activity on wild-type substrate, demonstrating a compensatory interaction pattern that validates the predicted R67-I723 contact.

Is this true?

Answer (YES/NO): NO